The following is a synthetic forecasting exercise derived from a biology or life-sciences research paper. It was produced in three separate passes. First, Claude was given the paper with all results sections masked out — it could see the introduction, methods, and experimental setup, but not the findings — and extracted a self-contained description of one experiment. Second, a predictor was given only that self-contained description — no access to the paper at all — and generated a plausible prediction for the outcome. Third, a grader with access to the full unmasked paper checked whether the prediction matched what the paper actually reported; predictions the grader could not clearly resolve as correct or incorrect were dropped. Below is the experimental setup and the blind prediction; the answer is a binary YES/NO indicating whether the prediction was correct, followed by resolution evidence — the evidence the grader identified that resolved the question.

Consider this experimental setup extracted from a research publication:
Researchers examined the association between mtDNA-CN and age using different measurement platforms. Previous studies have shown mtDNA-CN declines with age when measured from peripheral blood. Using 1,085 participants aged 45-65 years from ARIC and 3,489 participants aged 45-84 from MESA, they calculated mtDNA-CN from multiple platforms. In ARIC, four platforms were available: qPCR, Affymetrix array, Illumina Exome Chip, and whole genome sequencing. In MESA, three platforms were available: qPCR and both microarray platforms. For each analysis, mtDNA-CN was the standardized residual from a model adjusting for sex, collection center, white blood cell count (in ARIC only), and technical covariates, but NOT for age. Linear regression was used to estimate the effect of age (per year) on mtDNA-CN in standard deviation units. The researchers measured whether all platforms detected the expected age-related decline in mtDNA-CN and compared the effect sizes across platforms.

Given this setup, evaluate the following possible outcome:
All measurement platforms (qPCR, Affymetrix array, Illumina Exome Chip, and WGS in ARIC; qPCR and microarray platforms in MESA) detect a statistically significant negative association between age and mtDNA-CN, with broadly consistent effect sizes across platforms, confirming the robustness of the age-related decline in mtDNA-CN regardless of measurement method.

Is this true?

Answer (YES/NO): NO